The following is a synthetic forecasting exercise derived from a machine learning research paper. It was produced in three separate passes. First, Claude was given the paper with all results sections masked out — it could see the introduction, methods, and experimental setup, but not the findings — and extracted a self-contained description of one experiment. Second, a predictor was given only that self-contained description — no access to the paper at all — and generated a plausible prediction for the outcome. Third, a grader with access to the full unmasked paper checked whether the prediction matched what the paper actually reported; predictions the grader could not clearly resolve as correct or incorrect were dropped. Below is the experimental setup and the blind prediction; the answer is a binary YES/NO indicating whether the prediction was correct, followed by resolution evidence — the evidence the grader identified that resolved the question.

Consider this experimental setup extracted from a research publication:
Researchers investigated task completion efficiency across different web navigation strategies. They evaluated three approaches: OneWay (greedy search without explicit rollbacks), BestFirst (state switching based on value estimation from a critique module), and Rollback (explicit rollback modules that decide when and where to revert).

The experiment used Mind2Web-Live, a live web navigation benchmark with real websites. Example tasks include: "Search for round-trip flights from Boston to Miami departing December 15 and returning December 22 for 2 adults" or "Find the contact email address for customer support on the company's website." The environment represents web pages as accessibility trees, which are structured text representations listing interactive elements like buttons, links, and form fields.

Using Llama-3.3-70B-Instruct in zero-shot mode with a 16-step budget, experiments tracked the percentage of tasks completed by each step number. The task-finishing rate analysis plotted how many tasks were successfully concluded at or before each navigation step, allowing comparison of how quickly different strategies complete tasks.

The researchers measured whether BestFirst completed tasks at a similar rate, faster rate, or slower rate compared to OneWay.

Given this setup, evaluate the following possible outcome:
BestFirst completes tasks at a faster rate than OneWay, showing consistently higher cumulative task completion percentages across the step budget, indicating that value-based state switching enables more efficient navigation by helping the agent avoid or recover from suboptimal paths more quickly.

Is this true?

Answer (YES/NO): NO